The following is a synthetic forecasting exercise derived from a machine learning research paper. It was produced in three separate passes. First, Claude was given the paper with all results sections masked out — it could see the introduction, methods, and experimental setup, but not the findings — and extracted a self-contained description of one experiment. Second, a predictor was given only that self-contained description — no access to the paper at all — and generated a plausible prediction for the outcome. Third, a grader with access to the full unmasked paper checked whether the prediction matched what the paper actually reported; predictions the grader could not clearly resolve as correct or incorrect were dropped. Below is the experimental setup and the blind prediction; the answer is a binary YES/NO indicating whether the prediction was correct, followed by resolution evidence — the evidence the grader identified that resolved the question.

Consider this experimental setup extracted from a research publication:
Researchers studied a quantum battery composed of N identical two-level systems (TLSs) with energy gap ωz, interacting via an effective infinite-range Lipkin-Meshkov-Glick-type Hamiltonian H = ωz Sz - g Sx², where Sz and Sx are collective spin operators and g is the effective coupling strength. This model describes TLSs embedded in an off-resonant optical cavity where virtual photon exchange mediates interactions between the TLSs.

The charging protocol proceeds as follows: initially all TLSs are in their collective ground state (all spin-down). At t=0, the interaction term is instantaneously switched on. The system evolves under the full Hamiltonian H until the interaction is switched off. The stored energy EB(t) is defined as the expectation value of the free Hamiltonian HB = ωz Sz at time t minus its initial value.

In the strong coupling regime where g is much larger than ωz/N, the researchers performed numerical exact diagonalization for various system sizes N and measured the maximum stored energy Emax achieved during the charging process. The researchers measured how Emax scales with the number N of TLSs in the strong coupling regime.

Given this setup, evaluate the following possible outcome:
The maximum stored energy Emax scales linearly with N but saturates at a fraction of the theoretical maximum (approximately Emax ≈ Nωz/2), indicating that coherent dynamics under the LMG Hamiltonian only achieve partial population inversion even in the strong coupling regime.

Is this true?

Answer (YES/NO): NO